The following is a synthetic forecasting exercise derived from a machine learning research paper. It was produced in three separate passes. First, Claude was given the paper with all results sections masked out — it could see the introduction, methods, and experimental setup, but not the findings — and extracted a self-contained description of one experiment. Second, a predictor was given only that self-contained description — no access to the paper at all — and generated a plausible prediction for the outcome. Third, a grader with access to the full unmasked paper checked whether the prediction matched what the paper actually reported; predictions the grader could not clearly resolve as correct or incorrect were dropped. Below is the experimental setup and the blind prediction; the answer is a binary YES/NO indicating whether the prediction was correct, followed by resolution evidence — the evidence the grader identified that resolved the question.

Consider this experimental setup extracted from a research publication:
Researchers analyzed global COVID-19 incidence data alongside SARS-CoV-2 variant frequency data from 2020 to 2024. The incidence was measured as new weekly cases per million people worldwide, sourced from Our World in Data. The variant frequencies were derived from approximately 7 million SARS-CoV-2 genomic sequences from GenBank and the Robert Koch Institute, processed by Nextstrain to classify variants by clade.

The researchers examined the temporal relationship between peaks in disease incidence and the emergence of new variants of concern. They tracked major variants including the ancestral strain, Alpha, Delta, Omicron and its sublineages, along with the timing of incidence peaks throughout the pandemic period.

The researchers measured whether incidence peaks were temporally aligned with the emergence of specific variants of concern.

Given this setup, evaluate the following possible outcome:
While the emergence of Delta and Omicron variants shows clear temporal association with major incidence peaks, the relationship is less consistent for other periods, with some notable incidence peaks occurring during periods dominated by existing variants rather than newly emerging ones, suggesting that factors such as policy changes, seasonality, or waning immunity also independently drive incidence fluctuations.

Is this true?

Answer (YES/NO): NO